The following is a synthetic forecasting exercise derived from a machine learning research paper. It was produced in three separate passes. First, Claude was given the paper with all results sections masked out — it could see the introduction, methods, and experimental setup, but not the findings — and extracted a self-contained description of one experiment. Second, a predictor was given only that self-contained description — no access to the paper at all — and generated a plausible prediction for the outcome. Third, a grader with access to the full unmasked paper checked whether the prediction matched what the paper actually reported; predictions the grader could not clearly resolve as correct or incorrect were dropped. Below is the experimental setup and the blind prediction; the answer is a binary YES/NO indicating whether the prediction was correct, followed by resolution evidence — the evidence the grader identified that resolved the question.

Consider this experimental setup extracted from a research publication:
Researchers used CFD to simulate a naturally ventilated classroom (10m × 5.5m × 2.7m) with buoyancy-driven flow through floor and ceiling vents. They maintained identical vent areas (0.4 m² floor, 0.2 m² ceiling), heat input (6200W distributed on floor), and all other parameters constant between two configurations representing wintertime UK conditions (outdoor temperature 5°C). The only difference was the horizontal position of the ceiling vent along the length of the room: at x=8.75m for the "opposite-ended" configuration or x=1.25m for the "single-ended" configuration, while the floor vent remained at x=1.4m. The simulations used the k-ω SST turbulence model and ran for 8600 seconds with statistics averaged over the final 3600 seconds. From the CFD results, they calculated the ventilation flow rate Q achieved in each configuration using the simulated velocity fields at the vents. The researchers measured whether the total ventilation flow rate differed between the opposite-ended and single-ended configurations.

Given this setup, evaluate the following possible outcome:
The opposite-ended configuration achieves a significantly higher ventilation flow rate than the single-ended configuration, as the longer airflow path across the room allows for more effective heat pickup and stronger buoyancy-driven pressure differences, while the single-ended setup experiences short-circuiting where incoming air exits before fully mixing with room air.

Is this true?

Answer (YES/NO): NO